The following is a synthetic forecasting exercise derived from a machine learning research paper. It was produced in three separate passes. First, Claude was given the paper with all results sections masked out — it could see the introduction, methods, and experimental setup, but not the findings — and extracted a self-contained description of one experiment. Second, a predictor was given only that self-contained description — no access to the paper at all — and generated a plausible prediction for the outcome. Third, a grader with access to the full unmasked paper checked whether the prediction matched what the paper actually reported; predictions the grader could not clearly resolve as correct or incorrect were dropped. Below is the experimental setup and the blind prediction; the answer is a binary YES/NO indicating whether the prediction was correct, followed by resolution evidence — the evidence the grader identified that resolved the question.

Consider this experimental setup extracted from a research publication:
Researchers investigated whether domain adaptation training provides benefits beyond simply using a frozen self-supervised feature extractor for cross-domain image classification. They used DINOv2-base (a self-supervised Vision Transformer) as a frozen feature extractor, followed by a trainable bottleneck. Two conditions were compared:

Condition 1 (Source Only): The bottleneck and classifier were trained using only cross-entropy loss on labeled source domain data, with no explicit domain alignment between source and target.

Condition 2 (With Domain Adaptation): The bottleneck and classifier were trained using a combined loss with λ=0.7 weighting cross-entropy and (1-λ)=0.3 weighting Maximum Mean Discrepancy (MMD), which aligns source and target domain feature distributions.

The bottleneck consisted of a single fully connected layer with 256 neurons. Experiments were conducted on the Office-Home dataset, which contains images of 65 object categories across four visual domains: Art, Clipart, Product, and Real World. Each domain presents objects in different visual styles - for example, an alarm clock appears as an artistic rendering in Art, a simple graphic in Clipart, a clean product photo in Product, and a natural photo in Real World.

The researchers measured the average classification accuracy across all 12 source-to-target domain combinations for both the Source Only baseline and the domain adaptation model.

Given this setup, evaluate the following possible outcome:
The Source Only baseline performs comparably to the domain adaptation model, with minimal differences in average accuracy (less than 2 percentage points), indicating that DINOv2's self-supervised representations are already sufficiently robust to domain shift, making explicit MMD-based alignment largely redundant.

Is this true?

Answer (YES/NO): NO